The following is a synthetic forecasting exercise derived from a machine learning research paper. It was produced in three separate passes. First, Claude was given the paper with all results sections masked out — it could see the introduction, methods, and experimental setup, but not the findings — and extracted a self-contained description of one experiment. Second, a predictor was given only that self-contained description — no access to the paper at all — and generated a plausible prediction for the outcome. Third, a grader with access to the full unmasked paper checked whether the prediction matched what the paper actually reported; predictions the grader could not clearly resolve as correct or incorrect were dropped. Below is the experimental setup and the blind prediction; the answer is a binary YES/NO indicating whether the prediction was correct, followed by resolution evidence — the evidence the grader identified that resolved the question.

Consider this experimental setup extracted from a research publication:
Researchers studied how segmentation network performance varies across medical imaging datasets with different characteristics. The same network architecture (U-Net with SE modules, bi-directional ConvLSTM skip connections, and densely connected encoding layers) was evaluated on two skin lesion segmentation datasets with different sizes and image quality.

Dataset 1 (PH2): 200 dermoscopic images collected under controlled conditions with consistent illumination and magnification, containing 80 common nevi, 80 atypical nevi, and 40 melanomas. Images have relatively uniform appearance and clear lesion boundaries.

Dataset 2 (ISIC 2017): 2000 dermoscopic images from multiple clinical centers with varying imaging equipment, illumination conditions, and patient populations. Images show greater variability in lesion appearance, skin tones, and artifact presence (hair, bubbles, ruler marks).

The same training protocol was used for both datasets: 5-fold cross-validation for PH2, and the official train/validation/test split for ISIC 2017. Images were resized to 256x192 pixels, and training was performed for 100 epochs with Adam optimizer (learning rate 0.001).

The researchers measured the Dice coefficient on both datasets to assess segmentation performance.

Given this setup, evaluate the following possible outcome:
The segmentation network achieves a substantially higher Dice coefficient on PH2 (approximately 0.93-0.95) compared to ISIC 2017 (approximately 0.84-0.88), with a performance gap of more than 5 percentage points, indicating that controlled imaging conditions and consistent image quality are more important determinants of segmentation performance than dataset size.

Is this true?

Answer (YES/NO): NO